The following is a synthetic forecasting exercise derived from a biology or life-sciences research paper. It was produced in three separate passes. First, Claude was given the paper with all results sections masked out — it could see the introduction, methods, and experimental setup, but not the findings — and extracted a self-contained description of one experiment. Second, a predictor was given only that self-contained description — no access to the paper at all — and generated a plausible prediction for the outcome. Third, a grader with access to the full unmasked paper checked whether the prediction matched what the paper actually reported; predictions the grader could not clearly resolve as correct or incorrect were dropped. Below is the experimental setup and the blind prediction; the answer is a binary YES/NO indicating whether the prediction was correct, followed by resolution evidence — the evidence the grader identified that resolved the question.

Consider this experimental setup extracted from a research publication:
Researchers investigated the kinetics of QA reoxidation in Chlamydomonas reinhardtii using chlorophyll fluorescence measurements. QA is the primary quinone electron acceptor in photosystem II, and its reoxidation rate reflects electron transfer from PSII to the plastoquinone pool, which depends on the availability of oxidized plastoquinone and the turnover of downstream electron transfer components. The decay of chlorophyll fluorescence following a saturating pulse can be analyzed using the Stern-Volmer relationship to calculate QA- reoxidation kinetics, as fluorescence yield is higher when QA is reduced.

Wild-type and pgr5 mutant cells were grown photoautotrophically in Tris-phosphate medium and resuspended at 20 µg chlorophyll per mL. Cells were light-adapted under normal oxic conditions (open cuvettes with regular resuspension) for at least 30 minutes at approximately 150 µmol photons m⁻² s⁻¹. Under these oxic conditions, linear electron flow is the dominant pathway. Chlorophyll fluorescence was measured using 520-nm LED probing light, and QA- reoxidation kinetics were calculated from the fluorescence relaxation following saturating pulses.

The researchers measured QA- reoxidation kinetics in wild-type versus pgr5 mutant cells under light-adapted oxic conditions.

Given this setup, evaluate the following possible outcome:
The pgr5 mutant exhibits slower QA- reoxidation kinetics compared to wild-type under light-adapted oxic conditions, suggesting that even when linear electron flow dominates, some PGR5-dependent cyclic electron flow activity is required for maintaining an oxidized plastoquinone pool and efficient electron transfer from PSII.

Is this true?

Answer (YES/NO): NO